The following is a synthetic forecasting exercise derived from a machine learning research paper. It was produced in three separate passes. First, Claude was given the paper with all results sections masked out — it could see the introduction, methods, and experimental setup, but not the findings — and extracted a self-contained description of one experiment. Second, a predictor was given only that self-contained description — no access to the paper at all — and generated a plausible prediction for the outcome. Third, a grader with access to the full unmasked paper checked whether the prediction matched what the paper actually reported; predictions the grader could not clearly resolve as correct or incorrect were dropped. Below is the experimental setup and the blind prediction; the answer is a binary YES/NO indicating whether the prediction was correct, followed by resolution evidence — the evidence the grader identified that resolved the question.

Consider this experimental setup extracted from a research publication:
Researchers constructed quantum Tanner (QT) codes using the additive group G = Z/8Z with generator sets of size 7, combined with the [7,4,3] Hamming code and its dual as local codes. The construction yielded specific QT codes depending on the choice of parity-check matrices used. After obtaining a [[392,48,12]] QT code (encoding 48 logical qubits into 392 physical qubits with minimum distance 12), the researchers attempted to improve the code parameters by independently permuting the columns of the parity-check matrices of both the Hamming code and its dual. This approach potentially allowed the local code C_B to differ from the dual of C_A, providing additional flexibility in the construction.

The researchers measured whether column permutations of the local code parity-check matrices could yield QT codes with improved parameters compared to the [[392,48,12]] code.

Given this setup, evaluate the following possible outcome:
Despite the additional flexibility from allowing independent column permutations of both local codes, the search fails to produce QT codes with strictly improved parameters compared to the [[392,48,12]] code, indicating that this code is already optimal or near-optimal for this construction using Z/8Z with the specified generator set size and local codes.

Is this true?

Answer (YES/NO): YES